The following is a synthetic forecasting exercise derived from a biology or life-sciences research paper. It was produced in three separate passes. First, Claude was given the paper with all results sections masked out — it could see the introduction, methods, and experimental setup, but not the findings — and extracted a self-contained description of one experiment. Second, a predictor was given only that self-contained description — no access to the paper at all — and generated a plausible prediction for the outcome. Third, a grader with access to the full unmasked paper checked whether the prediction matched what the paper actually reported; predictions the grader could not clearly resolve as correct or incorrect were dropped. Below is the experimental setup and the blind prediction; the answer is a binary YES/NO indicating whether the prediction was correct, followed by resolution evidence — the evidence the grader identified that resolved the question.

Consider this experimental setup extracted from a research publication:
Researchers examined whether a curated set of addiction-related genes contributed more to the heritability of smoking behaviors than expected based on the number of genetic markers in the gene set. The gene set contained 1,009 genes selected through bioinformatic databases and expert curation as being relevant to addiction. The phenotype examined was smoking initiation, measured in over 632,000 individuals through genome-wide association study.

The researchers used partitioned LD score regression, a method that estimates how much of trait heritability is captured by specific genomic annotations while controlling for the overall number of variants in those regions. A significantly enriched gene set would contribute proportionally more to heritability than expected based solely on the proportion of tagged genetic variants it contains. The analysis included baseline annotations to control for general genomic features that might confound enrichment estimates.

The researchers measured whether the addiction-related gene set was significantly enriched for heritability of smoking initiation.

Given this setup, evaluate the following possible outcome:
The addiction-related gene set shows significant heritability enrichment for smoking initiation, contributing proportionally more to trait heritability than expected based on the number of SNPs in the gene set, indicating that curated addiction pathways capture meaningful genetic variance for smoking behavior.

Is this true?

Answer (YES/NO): YES